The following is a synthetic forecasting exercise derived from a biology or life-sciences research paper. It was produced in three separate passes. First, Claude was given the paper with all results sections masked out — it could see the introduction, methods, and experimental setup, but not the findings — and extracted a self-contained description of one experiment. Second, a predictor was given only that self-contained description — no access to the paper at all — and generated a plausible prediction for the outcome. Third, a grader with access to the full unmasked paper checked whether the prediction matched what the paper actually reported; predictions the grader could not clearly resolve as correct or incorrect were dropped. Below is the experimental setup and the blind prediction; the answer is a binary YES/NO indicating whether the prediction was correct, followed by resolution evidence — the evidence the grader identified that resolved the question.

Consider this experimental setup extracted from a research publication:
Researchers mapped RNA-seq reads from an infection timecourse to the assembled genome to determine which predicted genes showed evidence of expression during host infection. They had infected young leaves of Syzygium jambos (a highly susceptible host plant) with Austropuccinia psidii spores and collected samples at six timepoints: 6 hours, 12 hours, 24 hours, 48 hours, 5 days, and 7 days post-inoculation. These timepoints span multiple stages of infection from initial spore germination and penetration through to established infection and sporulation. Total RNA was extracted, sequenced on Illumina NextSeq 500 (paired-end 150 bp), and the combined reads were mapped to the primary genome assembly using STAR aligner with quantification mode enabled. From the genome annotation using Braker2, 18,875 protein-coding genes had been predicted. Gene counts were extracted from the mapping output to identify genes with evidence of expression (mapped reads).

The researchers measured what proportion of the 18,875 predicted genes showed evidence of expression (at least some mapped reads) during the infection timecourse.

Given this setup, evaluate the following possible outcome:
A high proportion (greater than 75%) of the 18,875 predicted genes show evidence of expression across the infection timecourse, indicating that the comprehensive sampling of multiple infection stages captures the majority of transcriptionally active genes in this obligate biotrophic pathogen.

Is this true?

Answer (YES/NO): NO